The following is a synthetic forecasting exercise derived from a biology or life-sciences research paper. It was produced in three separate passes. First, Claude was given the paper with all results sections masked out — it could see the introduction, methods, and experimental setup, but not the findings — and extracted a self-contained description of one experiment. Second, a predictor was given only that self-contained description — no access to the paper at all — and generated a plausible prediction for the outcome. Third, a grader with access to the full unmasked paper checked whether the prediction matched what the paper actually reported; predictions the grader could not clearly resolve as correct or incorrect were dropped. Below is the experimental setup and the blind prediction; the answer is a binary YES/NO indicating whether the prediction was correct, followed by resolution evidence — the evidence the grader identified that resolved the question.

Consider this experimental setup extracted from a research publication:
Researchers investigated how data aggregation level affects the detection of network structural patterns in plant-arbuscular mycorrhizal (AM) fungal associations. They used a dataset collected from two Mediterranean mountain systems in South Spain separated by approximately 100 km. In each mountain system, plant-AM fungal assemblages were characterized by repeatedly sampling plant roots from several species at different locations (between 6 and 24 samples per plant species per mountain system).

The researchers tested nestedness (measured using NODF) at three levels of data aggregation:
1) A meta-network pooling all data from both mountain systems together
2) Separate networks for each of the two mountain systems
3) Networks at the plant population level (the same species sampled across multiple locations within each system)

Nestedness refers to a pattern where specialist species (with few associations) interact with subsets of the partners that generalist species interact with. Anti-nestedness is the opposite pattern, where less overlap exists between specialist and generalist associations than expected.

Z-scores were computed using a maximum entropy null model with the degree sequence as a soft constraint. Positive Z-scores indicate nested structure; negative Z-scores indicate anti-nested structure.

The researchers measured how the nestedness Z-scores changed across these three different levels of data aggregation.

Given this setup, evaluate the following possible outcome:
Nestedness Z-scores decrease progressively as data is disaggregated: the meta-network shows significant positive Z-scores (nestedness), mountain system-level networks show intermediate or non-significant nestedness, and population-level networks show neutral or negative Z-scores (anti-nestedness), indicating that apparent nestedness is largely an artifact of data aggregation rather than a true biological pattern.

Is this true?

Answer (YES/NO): NO